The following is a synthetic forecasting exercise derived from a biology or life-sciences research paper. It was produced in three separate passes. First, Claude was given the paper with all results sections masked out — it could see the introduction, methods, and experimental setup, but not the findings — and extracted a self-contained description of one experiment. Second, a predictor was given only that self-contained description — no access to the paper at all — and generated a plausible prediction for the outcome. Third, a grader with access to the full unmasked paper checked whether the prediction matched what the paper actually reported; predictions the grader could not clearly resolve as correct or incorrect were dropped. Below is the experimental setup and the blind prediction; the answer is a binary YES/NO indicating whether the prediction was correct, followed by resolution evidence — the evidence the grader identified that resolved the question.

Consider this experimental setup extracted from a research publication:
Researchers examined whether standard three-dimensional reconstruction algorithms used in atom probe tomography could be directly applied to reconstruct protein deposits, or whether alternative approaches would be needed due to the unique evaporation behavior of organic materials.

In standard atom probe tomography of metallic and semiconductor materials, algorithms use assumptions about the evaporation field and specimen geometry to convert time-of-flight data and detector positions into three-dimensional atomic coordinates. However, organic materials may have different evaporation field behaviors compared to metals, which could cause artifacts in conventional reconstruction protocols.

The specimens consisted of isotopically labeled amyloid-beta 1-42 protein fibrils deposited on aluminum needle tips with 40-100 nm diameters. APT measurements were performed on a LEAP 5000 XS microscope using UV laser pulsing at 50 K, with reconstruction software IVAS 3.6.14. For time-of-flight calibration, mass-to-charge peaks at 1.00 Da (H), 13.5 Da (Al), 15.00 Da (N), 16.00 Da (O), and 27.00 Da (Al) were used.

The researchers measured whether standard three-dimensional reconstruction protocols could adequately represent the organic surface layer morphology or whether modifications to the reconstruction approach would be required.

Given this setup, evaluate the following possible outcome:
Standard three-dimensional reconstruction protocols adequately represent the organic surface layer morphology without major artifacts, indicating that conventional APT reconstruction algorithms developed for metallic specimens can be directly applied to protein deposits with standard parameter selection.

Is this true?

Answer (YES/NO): NO